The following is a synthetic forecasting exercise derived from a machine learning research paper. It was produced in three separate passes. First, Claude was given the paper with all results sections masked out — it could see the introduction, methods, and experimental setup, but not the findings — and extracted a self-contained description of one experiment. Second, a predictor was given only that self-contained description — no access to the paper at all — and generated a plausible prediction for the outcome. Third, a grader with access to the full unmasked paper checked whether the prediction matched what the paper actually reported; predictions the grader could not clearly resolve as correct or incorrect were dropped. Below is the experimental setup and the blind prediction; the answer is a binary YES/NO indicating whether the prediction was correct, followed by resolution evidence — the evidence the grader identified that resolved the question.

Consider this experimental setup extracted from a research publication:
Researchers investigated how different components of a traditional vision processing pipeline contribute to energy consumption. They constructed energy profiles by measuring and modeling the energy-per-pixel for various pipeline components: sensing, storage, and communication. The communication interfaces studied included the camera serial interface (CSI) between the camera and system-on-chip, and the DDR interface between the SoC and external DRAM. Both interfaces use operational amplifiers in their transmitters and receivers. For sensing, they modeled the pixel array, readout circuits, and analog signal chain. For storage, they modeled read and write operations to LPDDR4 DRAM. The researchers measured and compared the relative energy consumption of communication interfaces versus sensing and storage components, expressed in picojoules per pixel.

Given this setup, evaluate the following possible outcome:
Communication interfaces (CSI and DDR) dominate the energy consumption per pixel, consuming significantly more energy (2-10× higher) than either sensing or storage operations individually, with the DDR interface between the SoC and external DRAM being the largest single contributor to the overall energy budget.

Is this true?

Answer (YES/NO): YES